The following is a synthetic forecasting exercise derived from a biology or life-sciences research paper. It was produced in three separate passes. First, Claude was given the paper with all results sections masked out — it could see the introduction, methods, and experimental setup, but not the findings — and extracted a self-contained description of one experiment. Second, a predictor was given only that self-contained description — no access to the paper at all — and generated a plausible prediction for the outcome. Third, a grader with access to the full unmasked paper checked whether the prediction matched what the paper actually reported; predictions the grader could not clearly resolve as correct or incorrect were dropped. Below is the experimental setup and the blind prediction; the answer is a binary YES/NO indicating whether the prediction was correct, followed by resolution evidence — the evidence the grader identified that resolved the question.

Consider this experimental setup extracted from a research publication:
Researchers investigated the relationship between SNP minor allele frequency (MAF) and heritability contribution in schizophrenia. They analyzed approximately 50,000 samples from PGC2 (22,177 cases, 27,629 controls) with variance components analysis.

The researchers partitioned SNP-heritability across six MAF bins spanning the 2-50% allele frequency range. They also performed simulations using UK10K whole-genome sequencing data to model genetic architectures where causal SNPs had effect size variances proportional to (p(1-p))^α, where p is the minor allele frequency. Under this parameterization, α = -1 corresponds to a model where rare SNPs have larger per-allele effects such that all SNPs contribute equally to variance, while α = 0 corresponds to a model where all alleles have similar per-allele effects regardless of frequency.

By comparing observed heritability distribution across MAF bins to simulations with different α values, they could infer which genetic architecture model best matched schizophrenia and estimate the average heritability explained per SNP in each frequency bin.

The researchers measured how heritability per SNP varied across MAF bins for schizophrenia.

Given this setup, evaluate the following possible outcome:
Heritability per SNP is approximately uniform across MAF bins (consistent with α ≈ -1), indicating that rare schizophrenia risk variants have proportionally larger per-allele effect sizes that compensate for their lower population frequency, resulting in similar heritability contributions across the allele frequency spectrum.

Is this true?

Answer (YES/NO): NO